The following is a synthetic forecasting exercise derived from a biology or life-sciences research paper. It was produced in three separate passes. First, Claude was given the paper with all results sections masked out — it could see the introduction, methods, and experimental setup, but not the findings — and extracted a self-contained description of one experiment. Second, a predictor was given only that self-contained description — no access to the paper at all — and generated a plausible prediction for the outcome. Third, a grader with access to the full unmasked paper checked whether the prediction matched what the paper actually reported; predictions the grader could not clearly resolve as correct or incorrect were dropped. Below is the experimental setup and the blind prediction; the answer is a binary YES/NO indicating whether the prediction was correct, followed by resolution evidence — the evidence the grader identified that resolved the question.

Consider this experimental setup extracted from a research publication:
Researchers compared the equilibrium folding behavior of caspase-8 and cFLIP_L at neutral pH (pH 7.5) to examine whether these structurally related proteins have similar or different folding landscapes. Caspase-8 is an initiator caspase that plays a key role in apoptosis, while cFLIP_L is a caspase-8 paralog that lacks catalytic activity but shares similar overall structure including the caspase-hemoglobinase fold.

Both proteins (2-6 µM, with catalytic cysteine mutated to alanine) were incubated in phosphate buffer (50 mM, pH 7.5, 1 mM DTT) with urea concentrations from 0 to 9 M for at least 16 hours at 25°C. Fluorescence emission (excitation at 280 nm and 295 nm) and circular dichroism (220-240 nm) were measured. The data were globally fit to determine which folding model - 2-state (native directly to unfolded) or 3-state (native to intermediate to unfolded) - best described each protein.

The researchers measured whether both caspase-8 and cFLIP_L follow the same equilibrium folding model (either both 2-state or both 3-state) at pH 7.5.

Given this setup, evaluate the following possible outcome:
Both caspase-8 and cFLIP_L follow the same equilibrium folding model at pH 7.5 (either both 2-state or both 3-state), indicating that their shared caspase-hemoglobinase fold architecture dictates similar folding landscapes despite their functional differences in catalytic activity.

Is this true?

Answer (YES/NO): YES